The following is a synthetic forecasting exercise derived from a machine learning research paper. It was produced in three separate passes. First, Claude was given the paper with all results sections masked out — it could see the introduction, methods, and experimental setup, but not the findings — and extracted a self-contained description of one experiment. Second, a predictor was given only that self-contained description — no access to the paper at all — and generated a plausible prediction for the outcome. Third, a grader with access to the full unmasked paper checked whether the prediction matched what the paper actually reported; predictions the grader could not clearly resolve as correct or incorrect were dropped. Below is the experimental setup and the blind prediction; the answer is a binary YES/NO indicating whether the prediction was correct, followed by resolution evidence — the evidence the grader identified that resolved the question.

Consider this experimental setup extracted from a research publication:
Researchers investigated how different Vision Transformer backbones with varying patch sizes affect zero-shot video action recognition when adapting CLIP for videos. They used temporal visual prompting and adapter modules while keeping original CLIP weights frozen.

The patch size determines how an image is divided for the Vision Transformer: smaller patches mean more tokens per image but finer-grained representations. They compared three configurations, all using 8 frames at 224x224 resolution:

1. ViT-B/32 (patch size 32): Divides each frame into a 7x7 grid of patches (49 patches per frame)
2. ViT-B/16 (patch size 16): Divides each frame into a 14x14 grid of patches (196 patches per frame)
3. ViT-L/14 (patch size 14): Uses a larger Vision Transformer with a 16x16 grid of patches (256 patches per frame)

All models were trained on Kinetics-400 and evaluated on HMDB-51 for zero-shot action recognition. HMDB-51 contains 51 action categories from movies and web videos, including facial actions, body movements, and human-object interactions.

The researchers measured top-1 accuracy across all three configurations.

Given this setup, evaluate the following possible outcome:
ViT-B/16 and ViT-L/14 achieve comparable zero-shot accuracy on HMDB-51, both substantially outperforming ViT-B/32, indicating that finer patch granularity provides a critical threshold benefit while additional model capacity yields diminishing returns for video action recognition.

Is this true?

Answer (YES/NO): NO